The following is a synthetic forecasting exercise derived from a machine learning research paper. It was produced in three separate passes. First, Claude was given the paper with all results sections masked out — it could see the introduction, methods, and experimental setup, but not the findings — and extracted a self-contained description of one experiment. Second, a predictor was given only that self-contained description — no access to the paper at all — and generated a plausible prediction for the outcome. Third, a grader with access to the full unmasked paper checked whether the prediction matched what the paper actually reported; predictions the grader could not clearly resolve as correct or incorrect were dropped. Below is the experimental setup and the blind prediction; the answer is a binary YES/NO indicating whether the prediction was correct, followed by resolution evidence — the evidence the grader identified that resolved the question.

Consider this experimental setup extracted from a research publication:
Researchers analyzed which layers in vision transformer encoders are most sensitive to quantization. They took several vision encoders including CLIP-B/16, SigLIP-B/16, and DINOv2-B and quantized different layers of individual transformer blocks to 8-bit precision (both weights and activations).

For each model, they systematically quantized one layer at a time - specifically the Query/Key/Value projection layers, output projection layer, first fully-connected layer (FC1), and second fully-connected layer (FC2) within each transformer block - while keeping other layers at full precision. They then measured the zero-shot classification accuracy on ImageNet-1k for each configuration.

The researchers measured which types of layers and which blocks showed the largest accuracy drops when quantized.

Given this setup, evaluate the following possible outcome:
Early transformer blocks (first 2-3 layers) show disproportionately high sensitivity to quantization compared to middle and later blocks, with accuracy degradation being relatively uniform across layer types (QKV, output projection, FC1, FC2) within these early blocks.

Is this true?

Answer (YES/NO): NO